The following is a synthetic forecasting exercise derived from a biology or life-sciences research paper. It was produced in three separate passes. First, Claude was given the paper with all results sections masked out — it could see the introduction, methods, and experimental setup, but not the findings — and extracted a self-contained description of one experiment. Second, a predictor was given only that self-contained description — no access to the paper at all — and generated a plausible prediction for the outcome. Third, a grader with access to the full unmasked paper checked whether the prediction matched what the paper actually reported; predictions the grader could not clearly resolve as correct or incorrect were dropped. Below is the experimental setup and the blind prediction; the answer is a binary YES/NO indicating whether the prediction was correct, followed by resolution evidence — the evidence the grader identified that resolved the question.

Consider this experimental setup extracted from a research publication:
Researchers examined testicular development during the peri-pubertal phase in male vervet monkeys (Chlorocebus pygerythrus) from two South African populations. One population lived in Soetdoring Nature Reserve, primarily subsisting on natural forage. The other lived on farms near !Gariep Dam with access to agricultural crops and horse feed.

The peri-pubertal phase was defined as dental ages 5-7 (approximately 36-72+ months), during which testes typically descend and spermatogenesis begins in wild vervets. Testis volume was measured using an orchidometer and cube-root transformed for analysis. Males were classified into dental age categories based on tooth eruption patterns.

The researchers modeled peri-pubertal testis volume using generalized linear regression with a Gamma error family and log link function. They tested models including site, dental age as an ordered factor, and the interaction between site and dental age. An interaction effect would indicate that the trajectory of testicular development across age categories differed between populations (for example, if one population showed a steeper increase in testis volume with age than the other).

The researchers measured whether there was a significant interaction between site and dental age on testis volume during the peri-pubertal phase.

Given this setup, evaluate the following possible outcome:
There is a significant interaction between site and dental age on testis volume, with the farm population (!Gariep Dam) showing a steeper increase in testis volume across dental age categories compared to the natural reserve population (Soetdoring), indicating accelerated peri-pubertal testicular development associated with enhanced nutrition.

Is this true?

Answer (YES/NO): NO